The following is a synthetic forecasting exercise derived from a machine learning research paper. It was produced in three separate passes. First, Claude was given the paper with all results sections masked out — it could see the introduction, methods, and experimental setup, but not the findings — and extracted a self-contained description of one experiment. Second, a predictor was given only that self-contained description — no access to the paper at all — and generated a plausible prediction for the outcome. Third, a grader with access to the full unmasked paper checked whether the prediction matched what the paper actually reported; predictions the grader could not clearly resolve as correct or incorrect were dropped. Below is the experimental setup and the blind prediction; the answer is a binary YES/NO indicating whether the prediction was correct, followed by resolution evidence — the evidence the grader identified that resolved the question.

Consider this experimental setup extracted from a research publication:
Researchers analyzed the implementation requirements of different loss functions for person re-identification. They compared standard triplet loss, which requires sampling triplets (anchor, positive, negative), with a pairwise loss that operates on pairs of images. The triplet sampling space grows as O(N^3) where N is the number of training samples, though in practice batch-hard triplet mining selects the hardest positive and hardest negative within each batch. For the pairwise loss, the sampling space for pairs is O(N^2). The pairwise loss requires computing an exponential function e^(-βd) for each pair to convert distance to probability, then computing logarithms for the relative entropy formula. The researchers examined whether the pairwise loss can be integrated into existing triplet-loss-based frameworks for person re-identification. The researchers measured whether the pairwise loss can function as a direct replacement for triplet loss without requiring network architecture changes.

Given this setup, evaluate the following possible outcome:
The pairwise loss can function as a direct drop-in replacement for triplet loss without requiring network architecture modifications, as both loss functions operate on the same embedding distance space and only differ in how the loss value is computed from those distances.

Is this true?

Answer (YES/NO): YES